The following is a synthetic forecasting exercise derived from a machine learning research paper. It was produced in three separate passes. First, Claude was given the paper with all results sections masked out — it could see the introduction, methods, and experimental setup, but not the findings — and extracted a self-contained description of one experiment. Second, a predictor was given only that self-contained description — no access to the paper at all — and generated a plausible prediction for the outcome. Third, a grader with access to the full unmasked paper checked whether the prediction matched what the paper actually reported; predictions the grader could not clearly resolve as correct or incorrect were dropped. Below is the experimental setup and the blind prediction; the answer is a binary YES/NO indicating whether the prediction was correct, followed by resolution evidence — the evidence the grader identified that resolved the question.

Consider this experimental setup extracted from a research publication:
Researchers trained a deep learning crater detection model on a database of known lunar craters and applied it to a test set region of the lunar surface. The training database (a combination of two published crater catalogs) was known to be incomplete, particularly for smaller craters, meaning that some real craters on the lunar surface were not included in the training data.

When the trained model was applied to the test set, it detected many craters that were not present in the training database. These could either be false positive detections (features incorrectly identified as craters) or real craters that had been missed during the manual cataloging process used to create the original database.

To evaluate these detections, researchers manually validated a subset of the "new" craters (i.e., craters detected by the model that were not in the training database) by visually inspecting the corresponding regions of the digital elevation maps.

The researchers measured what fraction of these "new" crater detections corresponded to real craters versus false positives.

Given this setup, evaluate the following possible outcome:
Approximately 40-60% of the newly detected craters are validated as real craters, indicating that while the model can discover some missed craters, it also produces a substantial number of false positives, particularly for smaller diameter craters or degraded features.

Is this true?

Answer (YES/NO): NO